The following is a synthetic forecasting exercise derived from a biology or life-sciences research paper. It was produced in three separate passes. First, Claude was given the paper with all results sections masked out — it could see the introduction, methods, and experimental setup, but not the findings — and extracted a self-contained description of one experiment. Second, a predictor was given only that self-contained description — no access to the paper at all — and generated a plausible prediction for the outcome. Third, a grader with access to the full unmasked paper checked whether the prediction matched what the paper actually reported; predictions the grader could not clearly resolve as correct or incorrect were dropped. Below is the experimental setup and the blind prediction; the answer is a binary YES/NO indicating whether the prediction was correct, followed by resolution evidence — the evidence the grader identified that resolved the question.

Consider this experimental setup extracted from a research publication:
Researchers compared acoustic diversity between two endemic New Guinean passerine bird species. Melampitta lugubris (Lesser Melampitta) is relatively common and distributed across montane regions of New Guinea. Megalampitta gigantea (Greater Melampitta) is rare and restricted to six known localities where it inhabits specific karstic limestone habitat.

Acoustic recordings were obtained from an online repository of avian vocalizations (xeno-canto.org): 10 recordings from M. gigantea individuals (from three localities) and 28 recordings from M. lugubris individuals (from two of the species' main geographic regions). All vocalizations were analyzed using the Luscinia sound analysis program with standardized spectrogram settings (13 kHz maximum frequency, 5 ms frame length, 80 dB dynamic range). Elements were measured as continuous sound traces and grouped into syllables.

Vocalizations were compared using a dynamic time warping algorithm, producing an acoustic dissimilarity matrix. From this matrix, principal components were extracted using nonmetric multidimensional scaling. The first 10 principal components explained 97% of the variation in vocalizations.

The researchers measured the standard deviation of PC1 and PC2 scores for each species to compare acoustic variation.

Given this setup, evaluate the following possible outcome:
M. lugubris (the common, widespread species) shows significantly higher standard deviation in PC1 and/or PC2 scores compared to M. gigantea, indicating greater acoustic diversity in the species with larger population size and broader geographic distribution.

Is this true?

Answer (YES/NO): YES